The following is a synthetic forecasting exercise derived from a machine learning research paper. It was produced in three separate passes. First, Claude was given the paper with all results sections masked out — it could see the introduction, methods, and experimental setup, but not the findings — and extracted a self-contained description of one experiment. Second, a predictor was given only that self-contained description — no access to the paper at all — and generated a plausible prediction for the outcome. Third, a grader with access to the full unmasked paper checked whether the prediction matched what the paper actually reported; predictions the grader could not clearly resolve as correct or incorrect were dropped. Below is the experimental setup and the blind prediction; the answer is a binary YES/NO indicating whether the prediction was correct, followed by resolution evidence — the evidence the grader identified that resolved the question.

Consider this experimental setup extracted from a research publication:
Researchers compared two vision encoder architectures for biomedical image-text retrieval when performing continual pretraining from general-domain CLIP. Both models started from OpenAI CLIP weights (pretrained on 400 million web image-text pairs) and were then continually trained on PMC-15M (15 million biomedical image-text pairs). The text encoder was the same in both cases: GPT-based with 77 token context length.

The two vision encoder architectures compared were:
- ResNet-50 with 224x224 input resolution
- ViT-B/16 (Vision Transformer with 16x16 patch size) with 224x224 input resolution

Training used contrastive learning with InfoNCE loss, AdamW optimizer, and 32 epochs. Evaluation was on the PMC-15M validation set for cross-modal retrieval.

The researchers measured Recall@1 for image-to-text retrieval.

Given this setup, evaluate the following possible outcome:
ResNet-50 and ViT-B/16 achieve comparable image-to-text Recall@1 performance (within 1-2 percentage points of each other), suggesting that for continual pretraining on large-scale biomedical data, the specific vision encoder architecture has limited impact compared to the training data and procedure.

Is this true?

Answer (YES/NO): YES